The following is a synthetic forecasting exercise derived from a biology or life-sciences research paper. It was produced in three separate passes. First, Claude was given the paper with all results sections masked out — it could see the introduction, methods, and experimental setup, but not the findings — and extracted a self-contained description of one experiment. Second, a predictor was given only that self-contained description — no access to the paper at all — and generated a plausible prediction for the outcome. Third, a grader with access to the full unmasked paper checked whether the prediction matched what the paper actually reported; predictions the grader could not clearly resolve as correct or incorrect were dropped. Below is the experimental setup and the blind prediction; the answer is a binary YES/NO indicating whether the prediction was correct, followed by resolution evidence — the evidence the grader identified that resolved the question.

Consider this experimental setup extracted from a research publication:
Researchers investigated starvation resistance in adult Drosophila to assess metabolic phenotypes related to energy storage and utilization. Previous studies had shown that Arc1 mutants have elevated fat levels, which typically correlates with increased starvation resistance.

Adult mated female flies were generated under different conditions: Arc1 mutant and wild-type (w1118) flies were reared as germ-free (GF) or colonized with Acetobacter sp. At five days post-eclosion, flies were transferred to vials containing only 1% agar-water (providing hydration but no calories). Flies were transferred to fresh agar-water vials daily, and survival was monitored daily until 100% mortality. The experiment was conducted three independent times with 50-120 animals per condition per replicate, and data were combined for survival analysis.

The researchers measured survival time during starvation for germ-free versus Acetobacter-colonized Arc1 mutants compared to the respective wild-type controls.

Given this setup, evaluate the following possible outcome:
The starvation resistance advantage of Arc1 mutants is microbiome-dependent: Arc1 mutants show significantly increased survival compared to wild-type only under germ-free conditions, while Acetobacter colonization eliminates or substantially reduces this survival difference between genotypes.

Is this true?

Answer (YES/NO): NO